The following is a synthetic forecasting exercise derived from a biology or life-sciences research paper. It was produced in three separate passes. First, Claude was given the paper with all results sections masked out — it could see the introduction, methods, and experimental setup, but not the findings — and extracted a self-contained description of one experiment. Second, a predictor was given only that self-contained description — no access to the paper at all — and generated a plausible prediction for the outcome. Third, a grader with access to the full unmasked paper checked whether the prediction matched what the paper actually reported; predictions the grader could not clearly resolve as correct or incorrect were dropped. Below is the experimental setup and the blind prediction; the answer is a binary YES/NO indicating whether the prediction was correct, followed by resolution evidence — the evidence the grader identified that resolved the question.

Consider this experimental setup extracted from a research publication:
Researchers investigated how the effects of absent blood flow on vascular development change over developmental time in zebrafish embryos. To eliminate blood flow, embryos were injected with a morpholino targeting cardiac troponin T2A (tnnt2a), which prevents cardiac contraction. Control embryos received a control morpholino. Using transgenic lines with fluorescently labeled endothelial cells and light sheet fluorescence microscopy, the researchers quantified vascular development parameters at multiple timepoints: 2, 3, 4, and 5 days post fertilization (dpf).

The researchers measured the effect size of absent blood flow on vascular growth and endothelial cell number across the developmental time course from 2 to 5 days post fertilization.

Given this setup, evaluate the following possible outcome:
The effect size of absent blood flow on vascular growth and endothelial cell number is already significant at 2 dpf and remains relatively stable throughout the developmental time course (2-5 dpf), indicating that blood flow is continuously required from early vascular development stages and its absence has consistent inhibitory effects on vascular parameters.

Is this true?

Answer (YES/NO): NO